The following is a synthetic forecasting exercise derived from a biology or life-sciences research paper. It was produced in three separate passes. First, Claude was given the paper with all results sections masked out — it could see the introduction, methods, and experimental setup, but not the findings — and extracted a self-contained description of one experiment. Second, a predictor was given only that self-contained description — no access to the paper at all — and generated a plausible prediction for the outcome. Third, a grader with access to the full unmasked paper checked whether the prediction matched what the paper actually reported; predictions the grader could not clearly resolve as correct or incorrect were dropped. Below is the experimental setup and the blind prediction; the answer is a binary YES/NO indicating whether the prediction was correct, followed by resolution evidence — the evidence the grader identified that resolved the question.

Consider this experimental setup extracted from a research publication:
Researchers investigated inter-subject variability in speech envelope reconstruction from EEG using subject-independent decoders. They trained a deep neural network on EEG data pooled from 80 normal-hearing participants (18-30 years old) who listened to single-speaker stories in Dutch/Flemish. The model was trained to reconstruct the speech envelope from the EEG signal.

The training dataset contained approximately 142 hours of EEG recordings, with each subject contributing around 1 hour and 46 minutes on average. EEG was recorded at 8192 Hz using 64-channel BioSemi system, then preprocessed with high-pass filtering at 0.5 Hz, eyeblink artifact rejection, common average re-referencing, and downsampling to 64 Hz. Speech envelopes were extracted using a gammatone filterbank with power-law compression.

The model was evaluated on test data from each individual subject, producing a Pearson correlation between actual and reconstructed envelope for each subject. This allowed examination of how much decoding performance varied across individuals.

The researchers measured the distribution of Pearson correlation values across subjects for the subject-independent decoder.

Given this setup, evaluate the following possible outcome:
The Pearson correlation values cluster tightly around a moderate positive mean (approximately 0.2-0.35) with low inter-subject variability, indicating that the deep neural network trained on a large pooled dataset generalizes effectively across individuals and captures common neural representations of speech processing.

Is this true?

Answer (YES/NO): NO